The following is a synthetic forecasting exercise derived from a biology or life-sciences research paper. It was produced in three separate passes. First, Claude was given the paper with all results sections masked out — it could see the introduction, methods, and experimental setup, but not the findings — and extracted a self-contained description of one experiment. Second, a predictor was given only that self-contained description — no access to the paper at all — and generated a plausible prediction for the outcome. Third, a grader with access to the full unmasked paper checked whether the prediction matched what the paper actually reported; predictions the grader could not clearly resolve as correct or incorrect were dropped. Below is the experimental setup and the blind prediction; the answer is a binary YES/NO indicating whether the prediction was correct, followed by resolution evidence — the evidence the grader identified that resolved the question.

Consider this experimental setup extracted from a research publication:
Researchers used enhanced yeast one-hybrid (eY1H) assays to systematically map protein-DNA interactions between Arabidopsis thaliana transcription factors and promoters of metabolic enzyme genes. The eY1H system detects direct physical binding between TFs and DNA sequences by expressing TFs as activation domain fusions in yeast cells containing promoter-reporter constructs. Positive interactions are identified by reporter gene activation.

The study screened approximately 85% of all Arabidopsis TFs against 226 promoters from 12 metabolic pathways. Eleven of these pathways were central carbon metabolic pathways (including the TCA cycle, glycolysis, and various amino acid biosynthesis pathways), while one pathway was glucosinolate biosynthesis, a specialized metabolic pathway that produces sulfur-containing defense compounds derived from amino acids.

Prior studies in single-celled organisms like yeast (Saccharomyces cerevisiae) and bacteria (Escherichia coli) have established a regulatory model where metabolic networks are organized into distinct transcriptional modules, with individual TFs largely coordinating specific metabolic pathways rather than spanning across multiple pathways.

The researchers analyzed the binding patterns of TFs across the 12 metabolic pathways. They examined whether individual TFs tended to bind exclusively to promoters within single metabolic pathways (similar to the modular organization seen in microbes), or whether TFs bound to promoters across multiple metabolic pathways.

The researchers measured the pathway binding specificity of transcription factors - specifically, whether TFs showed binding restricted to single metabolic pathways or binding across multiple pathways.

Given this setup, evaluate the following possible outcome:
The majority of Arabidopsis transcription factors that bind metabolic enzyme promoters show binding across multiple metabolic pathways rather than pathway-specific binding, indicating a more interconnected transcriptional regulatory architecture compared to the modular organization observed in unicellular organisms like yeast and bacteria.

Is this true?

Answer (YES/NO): YES